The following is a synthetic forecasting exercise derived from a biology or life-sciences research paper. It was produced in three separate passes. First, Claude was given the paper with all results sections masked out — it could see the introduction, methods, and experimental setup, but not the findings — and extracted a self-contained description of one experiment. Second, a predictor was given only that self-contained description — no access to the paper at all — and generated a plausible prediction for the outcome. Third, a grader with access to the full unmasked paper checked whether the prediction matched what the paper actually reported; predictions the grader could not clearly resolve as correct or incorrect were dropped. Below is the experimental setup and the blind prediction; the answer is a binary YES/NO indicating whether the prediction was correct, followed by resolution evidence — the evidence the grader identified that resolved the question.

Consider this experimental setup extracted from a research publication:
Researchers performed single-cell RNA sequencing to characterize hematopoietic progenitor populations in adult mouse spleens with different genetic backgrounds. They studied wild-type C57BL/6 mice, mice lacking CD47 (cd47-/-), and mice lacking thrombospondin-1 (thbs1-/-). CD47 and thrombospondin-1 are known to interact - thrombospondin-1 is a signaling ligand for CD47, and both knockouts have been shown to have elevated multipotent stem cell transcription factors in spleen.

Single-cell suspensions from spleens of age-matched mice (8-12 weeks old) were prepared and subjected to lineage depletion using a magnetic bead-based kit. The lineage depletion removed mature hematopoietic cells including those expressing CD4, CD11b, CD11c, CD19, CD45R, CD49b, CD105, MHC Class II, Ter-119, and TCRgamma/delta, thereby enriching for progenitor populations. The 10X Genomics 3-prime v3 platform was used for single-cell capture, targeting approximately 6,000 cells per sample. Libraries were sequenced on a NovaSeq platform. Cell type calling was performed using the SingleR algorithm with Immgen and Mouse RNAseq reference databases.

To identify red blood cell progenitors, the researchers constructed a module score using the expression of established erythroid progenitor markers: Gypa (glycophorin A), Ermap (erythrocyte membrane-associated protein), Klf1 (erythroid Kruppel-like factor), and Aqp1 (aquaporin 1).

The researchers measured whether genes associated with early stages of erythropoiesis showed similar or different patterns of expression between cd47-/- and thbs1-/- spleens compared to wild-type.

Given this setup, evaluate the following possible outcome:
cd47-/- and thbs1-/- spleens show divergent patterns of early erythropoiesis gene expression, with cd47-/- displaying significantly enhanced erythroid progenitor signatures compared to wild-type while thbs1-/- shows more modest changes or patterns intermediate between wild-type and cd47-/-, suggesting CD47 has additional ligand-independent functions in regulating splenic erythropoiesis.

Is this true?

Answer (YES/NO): NO